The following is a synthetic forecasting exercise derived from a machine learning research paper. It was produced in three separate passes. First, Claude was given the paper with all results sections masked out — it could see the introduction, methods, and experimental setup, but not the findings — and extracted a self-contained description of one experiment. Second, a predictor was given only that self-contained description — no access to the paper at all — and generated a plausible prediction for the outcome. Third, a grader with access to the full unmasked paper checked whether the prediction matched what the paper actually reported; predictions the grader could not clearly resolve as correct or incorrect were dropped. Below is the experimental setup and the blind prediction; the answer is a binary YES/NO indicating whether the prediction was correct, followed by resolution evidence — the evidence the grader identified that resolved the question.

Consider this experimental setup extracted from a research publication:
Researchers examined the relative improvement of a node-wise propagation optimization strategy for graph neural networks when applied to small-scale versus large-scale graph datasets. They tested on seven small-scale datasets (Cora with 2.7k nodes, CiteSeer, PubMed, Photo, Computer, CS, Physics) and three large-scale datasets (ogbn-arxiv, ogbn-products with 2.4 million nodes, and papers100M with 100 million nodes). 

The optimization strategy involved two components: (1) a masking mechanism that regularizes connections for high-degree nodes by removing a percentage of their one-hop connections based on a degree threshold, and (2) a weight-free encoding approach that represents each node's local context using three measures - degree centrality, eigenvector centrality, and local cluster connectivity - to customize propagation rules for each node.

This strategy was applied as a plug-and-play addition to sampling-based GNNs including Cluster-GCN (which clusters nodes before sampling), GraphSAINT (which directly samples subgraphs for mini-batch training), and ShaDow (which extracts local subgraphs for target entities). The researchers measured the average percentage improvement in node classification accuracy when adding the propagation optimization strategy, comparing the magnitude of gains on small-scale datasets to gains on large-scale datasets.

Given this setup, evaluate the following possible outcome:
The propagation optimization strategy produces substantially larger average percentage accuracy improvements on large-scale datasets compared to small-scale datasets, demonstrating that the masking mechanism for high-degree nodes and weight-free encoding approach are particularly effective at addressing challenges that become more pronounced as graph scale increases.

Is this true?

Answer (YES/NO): YES